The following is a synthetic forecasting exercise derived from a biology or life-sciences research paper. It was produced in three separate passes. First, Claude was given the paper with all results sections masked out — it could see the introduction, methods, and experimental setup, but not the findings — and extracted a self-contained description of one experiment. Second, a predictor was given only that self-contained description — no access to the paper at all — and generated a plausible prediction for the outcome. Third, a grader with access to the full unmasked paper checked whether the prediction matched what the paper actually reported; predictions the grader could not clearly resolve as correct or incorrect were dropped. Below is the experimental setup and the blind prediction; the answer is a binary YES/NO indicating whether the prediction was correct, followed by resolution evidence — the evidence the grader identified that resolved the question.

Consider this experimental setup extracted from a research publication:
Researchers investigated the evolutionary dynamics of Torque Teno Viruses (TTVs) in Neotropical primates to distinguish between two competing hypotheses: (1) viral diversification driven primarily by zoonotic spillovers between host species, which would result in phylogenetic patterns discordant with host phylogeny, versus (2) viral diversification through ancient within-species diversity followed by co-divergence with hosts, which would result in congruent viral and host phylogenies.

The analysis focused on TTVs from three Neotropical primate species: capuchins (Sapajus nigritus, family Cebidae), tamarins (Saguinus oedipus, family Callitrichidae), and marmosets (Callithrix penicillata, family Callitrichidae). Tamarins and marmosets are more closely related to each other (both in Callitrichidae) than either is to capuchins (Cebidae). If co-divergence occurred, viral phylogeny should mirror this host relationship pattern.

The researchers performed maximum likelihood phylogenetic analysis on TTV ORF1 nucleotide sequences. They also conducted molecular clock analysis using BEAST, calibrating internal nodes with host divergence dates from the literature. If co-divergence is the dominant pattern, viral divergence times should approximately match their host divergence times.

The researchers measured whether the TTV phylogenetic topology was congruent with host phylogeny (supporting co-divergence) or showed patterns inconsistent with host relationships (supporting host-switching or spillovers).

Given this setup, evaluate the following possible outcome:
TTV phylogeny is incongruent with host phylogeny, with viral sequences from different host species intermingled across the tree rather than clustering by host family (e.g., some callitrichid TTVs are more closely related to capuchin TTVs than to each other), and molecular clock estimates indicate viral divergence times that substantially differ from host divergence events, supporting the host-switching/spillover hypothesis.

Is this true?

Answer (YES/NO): NO